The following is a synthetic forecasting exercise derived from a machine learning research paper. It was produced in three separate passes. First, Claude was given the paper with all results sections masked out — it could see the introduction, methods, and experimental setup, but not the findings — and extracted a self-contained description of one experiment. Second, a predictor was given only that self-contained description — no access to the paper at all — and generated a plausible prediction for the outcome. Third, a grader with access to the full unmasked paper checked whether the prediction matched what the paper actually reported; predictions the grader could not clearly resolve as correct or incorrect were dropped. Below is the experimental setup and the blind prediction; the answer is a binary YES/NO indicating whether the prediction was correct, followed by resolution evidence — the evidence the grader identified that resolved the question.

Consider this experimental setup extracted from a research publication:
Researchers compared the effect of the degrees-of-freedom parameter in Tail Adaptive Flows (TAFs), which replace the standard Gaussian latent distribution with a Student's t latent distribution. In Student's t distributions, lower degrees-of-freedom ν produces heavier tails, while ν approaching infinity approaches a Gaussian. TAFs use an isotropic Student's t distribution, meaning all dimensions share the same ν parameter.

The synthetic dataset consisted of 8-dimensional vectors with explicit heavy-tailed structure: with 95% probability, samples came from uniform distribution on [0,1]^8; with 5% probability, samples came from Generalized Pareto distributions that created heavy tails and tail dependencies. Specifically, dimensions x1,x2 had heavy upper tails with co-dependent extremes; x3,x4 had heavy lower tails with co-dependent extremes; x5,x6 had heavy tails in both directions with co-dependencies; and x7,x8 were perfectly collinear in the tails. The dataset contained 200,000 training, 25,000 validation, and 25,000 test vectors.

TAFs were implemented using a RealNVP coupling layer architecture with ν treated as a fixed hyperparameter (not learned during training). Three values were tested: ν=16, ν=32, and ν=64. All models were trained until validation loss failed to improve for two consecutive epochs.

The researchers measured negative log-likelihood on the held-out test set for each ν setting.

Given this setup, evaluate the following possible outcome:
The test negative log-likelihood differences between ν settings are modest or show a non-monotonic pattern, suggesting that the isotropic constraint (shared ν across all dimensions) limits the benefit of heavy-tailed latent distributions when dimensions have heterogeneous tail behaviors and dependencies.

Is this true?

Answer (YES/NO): NO